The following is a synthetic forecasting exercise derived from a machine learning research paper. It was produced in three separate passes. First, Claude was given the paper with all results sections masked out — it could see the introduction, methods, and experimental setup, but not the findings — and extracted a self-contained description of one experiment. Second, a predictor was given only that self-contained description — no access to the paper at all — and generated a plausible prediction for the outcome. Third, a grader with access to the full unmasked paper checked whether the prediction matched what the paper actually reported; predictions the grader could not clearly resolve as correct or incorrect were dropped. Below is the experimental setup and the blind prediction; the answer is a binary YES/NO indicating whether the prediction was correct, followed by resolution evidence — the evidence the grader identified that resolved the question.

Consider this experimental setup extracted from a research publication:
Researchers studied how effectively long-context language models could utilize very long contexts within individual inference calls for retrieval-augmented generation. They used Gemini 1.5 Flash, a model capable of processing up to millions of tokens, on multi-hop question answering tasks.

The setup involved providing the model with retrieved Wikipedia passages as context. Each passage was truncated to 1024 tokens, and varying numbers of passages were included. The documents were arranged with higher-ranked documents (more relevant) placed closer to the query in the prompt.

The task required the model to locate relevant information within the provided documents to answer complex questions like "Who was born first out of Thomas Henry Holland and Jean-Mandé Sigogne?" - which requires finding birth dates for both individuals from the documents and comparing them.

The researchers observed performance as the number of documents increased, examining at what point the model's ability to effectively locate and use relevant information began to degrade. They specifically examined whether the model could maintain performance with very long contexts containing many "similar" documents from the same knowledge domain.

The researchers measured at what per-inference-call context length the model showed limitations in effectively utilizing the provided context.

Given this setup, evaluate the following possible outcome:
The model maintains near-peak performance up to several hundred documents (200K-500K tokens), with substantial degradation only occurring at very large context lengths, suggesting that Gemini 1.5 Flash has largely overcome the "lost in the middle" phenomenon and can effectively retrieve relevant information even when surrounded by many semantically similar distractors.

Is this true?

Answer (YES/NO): NO